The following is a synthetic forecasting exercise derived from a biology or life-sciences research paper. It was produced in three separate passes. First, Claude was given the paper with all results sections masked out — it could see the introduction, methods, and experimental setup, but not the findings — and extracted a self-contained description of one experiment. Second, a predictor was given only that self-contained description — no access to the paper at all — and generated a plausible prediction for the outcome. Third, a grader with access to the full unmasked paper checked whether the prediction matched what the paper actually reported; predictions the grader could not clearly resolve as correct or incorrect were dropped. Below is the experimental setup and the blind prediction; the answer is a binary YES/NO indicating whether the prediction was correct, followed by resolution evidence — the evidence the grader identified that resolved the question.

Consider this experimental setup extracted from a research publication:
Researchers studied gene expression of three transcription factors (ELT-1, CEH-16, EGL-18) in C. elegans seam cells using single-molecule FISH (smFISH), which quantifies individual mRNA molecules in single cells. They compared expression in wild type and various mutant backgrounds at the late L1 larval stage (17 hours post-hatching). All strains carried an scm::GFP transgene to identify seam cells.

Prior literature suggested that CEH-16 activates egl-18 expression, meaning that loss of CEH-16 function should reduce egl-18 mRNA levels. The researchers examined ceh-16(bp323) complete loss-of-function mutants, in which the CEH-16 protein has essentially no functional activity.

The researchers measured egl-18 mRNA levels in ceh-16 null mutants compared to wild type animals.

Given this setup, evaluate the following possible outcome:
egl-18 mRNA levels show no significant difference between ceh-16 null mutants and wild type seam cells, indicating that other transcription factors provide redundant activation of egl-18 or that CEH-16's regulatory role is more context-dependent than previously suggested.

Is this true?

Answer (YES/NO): NO